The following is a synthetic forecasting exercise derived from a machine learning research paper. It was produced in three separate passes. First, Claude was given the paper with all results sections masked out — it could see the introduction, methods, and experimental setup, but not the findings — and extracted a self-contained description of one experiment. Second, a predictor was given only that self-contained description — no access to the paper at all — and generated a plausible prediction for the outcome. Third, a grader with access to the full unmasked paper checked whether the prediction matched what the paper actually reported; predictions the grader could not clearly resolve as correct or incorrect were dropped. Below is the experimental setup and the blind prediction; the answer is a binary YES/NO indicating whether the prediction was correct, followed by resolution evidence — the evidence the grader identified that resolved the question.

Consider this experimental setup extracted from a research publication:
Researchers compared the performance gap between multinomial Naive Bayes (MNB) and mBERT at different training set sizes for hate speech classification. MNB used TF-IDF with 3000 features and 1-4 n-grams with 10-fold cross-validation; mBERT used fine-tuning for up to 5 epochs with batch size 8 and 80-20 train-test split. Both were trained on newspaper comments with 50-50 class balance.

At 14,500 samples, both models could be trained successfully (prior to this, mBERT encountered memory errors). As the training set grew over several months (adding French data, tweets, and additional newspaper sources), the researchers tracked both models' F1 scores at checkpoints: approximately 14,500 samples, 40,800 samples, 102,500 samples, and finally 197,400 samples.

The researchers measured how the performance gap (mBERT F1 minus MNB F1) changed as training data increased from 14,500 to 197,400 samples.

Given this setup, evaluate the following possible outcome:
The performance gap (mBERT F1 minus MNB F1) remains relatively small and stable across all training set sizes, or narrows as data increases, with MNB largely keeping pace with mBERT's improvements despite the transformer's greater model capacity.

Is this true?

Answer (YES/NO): NO